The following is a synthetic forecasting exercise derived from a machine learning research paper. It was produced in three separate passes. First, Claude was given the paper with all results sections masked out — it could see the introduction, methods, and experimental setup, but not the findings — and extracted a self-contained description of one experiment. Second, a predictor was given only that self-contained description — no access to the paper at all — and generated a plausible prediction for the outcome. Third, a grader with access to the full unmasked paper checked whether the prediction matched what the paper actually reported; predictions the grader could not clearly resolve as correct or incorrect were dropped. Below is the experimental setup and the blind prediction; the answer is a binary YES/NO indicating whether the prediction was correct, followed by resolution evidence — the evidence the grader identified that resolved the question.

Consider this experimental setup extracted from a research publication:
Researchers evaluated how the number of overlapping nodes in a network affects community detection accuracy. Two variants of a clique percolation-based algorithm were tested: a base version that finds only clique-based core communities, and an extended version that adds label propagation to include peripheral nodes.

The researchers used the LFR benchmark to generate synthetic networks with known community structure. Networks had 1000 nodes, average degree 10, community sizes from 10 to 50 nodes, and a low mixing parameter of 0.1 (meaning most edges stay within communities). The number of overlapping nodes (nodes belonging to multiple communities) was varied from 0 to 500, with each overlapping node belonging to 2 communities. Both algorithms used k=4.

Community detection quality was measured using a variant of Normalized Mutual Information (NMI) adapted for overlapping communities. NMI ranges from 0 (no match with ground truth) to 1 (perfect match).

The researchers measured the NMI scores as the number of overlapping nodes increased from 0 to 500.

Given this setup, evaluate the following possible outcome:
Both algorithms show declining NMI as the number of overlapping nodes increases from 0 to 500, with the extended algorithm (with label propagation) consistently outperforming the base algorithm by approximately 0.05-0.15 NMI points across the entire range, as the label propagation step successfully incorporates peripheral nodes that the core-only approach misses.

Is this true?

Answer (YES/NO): NO